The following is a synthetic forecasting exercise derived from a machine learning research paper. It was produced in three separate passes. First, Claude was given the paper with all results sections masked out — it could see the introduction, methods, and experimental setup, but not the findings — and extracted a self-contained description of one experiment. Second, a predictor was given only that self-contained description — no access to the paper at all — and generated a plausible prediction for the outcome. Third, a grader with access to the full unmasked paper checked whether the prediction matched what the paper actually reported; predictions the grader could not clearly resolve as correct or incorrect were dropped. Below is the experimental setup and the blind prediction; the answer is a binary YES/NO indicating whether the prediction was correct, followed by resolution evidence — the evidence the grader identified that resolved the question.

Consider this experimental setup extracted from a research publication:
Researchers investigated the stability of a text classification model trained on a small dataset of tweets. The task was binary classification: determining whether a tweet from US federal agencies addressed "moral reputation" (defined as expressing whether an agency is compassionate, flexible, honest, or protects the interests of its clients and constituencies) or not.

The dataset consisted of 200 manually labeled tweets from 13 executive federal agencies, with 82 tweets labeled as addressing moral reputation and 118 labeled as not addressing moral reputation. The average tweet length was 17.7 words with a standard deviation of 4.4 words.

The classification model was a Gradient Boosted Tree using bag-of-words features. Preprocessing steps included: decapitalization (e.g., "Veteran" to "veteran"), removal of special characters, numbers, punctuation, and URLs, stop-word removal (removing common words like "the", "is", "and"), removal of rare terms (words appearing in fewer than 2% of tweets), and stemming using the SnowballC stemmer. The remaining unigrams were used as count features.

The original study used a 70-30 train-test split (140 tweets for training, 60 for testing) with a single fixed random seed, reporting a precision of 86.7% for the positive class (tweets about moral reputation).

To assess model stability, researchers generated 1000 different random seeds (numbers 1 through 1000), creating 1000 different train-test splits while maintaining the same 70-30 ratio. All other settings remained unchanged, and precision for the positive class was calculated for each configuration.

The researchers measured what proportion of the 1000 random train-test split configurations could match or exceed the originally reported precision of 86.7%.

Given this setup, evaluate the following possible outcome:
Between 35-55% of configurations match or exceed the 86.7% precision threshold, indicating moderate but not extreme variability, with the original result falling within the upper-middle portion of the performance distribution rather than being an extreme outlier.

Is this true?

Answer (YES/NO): NO